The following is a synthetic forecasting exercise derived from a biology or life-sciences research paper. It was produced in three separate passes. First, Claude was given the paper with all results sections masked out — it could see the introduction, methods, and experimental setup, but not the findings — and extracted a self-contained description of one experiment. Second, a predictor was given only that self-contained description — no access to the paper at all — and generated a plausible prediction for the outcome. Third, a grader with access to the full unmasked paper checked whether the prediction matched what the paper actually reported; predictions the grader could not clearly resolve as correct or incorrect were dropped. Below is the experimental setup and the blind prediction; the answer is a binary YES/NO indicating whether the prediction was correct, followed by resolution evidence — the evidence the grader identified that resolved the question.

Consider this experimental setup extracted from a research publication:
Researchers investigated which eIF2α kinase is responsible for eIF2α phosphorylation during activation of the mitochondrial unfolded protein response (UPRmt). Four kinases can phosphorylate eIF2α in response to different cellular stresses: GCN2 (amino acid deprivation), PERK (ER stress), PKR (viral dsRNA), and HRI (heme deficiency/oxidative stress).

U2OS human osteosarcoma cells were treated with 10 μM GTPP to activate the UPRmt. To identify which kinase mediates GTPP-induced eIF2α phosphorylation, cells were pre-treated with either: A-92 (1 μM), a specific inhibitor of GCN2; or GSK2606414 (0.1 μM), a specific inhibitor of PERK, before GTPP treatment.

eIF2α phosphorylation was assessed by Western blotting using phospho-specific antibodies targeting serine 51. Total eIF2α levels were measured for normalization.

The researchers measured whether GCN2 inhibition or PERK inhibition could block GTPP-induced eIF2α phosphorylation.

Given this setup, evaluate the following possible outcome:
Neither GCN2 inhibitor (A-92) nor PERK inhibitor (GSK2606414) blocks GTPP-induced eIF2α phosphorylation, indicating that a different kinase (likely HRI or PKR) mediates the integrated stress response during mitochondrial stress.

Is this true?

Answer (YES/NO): NO